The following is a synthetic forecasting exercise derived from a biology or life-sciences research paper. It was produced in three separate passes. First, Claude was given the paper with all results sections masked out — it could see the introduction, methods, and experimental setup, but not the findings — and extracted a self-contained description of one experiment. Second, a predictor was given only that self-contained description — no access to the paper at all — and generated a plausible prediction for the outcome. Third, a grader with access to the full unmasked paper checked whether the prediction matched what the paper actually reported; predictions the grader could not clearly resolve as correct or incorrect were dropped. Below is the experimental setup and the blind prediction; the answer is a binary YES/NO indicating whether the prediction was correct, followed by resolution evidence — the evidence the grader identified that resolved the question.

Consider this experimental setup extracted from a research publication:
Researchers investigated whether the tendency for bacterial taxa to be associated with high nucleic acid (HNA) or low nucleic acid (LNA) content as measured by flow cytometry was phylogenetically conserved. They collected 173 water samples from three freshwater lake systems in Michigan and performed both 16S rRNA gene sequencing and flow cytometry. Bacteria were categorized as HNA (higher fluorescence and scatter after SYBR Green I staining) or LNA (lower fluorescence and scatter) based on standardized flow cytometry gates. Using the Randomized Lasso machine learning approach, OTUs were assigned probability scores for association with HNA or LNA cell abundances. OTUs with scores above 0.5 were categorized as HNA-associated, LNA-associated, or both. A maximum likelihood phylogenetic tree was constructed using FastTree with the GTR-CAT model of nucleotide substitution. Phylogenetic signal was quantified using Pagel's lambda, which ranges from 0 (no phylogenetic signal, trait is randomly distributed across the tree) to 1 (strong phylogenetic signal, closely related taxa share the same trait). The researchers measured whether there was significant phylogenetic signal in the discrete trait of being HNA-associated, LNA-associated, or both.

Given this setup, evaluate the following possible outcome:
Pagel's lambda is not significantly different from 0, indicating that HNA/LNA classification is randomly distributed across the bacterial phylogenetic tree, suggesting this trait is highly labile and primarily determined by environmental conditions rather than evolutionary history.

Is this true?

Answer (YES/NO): YES